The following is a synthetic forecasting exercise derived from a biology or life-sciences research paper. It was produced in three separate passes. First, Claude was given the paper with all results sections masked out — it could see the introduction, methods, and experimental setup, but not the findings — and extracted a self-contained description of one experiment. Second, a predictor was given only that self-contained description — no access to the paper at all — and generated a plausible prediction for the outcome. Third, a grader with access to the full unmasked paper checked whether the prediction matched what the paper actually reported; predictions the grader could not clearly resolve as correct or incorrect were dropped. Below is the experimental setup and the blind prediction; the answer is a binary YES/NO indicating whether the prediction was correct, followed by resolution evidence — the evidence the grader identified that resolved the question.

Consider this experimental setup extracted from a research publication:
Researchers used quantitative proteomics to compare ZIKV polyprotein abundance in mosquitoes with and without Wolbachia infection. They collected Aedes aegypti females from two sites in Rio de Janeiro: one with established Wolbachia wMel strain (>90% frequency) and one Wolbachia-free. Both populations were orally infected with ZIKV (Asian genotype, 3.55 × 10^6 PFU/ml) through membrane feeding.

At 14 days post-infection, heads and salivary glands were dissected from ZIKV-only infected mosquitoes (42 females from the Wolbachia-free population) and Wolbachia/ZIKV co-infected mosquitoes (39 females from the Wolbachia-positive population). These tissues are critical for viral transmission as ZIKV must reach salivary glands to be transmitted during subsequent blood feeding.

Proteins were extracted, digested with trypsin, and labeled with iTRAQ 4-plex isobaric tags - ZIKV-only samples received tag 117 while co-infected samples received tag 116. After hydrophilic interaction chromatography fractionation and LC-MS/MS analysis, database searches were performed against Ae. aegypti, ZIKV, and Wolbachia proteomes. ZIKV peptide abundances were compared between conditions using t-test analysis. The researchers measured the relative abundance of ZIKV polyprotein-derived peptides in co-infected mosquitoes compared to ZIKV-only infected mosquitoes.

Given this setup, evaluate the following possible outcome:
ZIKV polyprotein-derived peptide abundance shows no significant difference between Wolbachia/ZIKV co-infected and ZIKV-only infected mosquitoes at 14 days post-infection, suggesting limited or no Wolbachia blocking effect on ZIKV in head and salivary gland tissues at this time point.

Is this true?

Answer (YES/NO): NO